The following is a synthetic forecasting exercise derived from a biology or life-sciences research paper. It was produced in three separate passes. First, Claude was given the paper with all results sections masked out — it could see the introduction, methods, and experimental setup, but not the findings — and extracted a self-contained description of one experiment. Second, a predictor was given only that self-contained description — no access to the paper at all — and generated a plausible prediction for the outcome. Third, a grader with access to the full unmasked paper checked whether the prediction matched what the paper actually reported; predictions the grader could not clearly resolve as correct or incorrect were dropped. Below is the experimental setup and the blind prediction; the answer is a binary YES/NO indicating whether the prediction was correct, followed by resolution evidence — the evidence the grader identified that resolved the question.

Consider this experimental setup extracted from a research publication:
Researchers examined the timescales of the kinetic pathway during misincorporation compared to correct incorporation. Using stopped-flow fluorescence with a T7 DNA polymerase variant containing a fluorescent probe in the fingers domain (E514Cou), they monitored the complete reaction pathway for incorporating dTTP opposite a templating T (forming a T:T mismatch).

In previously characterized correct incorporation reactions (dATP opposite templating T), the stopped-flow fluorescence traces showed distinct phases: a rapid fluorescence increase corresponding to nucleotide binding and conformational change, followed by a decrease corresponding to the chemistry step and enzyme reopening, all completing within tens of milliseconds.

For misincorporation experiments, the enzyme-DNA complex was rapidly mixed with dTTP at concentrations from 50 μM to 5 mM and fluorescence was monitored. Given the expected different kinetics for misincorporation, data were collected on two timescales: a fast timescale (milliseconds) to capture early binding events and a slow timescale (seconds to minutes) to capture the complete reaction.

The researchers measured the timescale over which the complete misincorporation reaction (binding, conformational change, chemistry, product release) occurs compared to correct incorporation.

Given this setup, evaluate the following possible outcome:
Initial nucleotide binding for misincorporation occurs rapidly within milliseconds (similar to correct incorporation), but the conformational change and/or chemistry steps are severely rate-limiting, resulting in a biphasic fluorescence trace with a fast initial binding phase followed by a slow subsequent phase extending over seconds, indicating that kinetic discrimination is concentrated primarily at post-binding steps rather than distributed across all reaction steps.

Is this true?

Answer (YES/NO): NO